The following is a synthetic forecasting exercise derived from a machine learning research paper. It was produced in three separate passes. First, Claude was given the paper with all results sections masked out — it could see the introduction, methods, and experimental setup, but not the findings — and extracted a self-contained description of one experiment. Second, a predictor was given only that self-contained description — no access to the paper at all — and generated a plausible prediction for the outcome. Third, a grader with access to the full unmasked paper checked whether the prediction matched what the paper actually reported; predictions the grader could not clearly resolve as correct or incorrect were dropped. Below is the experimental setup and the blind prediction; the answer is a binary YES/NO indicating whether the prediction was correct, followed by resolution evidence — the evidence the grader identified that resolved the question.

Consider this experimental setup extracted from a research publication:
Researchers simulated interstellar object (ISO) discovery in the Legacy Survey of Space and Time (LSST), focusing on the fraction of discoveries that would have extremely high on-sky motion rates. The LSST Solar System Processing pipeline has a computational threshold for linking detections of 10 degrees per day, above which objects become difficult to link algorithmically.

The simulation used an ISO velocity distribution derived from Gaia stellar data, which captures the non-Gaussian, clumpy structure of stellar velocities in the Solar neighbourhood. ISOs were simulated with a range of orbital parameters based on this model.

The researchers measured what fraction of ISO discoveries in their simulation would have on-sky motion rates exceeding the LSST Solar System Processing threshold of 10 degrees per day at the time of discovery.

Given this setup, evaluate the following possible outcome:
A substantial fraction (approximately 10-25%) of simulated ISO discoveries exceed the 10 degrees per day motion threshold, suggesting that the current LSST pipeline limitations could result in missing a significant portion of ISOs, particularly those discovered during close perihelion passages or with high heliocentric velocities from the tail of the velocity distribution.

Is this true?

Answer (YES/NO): NO